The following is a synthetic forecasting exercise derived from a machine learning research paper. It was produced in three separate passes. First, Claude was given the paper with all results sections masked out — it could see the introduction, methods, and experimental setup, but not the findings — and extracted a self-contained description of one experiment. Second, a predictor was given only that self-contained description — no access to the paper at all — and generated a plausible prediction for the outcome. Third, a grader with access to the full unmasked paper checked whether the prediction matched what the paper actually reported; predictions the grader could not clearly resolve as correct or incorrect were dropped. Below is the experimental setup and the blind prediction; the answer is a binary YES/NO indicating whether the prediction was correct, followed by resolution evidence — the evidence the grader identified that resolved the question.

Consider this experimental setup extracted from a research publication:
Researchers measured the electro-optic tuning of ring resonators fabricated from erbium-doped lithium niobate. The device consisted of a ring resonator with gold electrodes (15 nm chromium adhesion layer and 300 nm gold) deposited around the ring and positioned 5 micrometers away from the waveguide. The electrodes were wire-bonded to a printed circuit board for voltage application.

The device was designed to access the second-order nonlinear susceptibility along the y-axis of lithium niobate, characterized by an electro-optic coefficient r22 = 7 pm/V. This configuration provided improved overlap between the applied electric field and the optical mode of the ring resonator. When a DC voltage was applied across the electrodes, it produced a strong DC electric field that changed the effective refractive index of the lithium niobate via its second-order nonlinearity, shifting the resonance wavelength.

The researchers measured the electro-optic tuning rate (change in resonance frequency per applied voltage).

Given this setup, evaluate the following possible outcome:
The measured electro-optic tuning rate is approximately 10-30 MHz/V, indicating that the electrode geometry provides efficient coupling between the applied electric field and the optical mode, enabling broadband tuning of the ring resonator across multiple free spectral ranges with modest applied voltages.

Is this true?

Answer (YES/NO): NO